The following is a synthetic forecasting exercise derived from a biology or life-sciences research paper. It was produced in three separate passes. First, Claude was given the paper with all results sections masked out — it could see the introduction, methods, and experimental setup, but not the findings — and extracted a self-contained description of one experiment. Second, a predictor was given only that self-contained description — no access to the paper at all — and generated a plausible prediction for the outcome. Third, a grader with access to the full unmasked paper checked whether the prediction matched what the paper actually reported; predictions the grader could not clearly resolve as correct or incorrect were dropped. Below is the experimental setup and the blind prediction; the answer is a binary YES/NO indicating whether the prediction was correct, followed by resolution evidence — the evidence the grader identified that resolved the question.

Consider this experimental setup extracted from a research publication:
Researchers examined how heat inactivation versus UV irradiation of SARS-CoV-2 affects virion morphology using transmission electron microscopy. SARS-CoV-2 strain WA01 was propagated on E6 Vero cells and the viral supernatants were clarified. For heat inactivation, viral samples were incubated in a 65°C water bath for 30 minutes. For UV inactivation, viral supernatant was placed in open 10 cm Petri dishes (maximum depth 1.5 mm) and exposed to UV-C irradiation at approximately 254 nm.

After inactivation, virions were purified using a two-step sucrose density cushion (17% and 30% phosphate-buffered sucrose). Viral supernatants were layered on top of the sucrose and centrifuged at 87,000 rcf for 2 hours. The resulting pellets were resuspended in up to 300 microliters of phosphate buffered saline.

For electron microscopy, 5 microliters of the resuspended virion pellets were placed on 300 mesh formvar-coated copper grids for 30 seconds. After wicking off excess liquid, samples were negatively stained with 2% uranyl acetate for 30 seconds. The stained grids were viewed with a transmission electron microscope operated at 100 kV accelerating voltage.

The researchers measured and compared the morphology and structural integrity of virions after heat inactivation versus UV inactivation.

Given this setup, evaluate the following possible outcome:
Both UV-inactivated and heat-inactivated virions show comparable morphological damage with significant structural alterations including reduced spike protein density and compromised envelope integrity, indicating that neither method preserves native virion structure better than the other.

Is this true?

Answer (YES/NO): NO